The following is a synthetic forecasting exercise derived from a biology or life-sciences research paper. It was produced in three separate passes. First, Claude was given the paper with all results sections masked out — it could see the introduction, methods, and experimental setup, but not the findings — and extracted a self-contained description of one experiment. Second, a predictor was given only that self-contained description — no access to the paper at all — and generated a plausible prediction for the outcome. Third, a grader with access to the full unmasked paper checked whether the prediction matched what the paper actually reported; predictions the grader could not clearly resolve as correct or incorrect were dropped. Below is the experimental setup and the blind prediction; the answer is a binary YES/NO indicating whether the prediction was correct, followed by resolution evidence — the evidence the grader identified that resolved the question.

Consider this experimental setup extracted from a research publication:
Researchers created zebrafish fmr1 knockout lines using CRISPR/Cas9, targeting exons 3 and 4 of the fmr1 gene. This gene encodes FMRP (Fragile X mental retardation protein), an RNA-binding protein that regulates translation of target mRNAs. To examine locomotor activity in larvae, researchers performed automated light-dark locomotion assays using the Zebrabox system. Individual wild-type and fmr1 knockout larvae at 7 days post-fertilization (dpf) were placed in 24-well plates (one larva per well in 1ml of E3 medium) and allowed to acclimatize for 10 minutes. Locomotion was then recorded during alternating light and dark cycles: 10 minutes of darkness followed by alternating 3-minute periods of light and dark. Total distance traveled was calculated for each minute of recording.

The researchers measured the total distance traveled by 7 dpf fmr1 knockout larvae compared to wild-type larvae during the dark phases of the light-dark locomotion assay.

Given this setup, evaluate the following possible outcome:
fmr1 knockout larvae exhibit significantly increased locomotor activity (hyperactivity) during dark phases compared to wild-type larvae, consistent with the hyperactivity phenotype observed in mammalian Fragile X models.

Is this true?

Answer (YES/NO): NO